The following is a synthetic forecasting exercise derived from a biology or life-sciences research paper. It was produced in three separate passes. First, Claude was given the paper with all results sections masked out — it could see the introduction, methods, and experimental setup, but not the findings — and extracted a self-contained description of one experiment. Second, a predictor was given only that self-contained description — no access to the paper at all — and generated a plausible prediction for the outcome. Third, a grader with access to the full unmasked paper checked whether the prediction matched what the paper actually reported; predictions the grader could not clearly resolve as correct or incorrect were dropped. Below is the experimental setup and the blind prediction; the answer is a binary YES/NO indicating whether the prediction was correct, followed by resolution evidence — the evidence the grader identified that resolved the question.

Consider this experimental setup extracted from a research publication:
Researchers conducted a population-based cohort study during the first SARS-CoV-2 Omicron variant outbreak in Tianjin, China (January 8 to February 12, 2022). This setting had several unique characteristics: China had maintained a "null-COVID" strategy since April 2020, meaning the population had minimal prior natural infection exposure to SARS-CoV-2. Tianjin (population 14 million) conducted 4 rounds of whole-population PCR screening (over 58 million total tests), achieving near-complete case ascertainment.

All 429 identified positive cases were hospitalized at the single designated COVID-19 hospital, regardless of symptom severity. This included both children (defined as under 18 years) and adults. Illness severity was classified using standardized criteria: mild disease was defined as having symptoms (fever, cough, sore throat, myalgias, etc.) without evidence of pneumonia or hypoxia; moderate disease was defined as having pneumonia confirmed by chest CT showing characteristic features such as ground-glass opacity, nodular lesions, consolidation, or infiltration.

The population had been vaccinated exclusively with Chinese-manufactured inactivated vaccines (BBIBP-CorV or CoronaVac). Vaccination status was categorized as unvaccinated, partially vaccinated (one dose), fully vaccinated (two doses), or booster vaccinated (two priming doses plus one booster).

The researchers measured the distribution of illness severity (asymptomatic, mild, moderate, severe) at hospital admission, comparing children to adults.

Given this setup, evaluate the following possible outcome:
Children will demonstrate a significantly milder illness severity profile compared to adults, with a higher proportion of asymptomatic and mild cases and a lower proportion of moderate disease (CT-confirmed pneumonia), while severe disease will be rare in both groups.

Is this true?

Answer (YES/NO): YES